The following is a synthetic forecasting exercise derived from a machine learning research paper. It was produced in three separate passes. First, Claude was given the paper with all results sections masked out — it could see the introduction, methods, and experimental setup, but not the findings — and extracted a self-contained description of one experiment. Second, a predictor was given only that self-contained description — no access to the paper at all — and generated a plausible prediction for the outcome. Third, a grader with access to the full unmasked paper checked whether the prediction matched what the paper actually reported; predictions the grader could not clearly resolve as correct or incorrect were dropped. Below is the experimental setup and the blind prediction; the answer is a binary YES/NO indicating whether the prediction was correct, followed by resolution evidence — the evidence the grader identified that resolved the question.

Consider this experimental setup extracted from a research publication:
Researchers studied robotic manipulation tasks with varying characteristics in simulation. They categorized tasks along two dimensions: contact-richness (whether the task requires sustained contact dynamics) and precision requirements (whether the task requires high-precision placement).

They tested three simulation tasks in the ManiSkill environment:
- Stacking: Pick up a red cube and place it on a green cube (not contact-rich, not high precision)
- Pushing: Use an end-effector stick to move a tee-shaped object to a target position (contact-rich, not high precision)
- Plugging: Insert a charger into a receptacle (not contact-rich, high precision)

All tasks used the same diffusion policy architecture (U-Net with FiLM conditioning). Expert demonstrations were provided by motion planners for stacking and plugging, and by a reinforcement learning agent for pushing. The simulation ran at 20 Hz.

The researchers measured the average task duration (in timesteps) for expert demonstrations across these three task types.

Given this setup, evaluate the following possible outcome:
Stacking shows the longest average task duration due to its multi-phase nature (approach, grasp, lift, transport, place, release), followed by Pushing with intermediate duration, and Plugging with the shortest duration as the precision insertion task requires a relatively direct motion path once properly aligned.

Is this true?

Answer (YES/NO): NO